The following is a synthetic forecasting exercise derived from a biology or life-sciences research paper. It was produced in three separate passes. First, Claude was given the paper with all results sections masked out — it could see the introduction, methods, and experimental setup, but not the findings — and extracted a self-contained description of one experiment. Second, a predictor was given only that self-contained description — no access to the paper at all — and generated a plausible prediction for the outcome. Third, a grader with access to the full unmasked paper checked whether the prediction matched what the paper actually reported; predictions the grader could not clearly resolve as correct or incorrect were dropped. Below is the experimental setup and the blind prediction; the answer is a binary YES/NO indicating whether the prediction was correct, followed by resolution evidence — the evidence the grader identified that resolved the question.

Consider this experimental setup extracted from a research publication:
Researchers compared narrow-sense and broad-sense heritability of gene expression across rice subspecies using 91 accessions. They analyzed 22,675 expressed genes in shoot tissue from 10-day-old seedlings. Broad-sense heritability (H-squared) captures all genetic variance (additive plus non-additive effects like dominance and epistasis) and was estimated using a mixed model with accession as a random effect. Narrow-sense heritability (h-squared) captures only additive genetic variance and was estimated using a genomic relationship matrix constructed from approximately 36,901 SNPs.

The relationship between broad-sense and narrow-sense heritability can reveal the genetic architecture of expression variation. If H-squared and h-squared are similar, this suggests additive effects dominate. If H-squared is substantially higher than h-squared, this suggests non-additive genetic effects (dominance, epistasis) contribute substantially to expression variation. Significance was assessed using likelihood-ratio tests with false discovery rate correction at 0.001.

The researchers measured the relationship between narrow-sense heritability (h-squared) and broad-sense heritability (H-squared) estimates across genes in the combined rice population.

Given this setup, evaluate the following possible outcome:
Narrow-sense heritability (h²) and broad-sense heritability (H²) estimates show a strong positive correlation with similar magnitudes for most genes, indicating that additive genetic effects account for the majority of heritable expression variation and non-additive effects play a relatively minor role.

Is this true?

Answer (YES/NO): NO